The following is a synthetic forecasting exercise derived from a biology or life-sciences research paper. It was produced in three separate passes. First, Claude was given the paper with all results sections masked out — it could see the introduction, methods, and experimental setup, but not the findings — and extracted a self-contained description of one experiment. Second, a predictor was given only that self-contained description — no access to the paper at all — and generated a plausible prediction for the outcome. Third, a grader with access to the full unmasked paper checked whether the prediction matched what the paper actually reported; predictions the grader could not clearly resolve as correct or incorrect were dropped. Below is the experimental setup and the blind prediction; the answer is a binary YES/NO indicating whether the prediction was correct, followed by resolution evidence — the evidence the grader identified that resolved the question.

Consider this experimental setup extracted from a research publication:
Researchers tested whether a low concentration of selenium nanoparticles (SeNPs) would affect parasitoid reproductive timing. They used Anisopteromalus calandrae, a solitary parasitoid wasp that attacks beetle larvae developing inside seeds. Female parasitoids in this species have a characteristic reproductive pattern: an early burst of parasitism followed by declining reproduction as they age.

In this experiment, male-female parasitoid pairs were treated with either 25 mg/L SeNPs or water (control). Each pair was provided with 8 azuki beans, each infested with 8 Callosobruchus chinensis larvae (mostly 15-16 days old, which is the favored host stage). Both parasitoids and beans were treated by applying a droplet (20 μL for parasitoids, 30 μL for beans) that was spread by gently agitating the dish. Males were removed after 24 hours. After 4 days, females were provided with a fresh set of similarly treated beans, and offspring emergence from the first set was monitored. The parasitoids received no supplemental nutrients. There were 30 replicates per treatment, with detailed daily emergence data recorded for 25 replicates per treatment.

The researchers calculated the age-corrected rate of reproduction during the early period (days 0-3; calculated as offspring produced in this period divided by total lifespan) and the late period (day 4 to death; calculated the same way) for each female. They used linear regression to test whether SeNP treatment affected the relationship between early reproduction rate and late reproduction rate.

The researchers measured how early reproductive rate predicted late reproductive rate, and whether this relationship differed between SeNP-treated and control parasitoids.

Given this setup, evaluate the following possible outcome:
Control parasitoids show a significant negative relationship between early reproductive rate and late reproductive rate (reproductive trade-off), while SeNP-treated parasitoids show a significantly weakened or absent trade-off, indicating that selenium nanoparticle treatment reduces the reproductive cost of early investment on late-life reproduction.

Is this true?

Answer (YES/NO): NO